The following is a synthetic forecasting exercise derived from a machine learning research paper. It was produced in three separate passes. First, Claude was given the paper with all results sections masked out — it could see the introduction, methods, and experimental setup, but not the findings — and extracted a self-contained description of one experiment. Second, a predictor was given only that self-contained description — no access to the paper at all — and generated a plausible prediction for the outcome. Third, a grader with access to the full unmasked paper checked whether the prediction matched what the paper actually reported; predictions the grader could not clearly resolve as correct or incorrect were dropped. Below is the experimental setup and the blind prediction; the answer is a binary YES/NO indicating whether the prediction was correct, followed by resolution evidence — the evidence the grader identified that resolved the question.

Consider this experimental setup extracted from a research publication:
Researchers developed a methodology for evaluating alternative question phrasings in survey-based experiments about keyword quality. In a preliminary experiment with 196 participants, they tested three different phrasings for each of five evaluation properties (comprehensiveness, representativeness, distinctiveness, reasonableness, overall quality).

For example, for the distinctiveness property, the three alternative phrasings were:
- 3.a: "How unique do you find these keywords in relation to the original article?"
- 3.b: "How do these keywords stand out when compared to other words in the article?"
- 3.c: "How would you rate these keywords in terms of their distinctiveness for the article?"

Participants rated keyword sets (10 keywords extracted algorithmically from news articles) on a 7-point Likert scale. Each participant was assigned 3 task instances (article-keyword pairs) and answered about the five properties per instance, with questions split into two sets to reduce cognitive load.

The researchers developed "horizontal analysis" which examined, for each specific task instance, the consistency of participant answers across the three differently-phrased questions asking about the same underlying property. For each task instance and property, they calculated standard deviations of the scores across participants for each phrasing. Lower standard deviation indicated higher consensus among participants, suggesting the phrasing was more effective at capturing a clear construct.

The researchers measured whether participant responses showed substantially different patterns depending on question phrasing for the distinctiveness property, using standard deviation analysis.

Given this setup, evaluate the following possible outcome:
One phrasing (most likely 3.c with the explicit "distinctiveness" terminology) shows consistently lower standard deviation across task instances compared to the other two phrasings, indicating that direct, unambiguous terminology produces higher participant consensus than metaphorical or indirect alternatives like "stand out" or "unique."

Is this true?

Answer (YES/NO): NO